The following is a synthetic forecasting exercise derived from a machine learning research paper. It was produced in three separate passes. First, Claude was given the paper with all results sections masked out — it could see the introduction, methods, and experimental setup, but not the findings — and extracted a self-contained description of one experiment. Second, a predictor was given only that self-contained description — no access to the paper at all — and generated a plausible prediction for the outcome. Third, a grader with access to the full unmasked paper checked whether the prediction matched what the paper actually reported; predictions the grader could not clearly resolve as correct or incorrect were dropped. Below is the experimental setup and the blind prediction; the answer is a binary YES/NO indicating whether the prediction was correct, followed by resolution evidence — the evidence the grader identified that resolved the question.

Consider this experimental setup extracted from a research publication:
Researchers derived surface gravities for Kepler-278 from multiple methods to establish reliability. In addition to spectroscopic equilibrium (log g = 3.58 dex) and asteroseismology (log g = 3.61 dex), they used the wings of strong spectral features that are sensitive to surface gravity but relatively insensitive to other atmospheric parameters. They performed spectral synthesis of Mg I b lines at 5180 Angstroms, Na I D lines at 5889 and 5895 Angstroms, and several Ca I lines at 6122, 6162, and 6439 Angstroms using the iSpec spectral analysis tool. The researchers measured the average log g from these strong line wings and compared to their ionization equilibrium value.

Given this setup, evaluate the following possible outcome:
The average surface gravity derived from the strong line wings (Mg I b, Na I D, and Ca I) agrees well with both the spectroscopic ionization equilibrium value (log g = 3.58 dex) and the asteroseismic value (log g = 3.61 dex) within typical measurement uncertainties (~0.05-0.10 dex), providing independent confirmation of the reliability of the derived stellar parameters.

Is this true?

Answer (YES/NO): YES